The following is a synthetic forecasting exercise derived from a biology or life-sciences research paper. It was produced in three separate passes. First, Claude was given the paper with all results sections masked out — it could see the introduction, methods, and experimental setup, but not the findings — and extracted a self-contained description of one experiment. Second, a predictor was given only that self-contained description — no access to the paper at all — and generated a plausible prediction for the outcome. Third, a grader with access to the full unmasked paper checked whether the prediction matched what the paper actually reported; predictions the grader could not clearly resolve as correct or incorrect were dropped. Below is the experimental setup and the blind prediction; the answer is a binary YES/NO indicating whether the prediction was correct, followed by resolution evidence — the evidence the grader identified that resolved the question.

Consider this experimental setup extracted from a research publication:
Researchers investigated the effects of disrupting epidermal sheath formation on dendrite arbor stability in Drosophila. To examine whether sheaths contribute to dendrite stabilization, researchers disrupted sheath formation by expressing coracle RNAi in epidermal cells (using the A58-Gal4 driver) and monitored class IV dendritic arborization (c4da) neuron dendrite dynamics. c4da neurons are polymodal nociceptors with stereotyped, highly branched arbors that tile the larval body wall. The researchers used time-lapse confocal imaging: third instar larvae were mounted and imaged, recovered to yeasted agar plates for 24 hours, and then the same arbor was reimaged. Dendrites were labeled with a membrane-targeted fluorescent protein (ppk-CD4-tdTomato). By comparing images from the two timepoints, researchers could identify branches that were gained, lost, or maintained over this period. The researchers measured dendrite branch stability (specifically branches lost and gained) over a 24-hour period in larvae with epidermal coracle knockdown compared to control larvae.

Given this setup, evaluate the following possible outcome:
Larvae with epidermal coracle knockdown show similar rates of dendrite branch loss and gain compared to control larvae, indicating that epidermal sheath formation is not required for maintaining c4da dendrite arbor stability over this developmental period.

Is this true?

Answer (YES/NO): NO